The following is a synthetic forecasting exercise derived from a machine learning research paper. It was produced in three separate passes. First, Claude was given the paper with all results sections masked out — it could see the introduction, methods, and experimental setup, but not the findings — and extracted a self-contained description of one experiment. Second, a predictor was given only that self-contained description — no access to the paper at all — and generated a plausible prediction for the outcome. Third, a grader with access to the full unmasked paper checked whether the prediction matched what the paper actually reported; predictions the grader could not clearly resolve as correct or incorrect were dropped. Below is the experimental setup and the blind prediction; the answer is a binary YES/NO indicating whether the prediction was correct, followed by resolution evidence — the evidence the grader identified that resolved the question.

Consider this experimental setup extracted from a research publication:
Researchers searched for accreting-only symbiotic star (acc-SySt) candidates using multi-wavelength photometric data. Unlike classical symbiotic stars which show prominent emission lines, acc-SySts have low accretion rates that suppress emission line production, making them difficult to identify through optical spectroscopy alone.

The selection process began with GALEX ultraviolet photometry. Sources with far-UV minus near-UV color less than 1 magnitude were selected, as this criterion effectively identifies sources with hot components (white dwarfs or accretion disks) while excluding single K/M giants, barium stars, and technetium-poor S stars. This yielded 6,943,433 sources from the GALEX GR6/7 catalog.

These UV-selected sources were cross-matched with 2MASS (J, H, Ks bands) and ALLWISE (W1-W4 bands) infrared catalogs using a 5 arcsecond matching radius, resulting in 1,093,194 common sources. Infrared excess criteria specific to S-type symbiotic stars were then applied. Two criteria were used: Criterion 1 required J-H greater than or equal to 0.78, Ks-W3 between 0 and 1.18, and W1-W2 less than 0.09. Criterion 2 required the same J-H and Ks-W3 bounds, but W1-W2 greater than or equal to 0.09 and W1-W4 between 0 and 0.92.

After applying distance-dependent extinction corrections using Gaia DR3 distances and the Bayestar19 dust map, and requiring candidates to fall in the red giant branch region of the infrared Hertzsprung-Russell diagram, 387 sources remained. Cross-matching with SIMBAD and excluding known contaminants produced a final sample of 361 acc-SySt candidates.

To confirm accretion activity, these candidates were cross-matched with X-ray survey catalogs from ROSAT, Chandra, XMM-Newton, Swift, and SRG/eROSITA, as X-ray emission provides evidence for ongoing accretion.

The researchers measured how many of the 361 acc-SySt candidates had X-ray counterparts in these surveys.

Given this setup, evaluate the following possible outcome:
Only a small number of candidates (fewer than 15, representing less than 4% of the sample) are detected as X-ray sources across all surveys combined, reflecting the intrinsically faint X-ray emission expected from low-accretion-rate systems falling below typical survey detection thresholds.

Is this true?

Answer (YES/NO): YES